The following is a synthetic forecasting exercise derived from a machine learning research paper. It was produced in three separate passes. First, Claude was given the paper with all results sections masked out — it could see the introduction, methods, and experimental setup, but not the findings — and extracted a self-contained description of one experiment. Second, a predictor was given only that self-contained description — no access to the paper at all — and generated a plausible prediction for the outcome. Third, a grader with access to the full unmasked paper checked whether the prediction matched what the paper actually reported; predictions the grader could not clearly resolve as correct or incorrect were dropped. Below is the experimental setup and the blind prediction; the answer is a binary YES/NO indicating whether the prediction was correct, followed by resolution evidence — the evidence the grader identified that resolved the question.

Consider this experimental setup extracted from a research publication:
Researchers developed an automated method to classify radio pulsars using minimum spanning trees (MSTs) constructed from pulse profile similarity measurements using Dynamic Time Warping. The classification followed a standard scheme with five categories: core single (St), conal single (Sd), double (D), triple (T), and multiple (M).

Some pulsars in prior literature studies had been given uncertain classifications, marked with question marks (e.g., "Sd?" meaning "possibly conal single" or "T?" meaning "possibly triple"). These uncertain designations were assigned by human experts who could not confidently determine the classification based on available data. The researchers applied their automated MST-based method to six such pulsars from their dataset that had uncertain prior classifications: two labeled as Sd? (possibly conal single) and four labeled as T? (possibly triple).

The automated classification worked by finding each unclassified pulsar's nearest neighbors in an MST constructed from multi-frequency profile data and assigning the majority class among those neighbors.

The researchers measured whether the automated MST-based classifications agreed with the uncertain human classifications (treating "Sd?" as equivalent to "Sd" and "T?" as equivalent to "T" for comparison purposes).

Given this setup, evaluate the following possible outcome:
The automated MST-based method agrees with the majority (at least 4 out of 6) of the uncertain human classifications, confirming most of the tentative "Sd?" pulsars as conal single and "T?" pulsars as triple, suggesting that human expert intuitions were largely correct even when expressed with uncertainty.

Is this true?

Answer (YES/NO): NO